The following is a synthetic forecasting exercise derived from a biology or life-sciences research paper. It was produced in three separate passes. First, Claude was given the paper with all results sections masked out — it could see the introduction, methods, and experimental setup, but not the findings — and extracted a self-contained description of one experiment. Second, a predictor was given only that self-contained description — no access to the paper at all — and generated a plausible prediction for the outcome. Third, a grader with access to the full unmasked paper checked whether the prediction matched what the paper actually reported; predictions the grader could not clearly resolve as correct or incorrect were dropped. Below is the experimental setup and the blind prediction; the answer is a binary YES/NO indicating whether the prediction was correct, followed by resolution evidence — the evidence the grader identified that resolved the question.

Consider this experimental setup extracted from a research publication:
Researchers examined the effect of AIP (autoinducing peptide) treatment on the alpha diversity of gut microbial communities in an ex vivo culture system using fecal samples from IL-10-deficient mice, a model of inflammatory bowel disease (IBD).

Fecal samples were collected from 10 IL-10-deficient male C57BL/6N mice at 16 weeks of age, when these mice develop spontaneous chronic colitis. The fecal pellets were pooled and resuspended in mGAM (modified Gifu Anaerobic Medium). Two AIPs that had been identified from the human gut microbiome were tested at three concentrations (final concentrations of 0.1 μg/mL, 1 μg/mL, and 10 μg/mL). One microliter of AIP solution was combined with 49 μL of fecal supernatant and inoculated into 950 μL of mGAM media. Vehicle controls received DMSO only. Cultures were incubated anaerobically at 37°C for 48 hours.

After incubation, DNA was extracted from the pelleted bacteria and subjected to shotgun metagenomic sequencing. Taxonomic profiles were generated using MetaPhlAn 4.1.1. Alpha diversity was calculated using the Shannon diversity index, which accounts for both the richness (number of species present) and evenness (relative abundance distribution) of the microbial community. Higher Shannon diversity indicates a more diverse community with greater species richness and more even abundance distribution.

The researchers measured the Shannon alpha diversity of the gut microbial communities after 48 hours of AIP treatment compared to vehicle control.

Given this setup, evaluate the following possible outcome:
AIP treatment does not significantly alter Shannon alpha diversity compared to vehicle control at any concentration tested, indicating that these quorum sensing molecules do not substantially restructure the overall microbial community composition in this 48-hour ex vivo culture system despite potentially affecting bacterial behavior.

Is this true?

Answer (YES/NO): NO